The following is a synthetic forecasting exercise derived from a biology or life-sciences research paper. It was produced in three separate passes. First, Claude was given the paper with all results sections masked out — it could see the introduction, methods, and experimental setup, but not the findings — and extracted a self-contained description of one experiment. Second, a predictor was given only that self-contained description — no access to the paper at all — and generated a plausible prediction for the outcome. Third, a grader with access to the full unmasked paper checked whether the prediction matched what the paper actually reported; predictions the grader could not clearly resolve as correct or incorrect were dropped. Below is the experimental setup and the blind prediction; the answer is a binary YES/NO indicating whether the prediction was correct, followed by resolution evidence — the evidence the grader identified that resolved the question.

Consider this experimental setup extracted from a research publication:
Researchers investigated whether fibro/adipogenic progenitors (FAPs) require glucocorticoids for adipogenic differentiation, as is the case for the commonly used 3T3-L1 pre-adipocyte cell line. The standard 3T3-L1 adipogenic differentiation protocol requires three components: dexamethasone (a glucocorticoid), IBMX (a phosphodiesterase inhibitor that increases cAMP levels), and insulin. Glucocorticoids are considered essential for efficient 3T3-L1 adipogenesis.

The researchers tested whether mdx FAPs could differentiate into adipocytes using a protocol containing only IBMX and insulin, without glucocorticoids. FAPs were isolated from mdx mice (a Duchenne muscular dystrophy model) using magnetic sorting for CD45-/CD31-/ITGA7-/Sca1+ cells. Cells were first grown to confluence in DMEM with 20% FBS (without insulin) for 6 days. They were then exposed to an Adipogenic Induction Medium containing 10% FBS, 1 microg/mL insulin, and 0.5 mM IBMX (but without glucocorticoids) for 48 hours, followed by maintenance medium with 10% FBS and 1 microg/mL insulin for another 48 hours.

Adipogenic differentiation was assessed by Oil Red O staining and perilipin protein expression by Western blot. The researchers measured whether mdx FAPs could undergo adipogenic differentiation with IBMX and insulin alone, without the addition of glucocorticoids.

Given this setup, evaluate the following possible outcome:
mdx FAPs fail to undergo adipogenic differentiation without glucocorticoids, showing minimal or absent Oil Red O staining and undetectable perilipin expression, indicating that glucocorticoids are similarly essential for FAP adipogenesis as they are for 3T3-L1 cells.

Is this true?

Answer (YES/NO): NO